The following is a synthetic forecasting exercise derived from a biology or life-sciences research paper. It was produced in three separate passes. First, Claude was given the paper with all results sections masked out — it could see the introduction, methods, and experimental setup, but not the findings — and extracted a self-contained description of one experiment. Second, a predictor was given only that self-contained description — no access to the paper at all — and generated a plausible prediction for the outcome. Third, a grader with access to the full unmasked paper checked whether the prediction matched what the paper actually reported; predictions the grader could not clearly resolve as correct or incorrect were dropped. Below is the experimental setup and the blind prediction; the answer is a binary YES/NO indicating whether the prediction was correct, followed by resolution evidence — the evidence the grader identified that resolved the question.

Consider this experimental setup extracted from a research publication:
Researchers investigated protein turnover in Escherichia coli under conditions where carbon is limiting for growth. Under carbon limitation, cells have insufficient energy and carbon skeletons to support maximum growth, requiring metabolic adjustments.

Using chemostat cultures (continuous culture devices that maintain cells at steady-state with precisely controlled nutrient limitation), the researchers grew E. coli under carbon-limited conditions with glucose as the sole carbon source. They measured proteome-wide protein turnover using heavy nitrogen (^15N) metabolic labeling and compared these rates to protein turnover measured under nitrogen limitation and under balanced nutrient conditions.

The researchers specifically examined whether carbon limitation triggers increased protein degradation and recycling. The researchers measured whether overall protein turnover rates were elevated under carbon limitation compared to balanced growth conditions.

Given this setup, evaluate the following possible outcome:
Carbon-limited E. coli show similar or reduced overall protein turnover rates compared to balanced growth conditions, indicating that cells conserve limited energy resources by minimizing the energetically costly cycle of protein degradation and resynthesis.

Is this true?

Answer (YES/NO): YES